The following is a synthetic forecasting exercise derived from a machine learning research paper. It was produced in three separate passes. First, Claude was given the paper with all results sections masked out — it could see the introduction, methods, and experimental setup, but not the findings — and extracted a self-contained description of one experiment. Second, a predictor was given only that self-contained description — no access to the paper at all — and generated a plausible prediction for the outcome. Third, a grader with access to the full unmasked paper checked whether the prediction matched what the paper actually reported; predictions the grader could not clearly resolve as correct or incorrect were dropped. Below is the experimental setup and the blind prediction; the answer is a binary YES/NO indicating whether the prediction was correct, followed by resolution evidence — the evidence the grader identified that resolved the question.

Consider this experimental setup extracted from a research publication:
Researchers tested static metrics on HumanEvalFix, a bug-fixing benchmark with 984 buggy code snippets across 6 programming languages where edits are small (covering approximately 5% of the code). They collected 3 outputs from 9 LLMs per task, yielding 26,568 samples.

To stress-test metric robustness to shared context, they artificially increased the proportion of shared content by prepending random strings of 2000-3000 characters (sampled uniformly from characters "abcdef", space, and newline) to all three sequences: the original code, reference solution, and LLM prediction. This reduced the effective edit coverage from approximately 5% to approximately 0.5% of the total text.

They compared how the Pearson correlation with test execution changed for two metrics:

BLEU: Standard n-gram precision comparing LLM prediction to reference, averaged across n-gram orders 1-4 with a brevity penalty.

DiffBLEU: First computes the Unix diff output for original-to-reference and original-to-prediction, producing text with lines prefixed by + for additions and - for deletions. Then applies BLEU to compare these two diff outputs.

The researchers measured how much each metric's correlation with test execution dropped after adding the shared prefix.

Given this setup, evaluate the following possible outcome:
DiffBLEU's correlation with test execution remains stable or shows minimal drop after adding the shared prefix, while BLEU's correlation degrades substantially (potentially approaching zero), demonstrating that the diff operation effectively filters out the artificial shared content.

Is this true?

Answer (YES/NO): NO